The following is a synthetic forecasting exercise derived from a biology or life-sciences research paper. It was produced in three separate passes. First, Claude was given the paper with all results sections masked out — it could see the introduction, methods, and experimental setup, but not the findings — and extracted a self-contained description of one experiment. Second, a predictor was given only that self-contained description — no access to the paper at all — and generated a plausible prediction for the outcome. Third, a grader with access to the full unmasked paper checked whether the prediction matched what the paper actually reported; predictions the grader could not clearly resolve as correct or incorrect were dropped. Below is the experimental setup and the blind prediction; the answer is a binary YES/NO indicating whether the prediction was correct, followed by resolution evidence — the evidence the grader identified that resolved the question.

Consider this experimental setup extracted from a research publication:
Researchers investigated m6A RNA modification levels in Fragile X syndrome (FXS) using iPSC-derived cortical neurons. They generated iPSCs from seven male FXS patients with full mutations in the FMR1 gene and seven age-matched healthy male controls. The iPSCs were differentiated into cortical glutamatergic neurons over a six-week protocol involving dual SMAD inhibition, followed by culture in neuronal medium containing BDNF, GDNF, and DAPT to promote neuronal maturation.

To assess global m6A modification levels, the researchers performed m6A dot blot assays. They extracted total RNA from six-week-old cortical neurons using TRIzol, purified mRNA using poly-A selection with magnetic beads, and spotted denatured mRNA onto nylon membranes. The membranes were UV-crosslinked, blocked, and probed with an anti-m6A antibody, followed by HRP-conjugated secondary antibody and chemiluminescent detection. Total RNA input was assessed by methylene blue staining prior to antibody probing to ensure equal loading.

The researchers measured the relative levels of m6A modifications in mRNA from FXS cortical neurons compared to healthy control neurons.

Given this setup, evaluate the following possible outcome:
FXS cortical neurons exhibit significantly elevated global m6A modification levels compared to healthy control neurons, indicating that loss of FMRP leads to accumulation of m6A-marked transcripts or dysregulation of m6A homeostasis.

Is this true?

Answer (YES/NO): YES